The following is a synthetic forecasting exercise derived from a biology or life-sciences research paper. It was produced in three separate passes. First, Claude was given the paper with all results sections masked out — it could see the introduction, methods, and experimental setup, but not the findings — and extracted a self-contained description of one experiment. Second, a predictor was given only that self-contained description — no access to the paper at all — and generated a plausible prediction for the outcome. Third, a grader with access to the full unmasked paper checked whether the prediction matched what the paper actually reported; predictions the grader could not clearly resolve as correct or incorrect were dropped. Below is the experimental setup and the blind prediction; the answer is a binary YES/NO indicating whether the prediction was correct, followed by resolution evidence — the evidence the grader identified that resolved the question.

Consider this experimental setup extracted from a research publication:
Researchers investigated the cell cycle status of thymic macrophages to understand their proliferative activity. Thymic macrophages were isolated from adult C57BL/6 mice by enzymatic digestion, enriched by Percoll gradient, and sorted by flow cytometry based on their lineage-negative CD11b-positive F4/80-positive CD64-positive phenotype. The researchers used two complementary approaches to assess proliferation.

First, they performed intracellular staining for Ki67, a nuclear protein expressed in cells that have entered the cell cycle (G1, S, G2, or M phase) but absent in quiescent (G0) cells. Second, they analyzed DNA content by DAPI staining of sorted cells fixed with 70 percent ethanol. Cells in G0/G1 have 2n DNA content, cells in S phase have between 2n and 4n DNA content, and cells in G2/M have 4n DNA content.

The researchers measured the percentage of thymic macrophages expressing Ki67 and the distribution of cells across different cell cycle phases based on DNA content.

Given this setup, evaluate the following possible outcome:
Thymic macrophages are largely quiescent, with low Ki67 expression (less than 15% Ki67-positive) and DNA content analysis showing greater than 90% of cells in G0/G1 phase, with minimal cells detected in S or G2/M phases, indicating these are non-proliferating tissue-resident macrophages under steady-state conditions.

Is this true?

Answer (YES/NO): NO